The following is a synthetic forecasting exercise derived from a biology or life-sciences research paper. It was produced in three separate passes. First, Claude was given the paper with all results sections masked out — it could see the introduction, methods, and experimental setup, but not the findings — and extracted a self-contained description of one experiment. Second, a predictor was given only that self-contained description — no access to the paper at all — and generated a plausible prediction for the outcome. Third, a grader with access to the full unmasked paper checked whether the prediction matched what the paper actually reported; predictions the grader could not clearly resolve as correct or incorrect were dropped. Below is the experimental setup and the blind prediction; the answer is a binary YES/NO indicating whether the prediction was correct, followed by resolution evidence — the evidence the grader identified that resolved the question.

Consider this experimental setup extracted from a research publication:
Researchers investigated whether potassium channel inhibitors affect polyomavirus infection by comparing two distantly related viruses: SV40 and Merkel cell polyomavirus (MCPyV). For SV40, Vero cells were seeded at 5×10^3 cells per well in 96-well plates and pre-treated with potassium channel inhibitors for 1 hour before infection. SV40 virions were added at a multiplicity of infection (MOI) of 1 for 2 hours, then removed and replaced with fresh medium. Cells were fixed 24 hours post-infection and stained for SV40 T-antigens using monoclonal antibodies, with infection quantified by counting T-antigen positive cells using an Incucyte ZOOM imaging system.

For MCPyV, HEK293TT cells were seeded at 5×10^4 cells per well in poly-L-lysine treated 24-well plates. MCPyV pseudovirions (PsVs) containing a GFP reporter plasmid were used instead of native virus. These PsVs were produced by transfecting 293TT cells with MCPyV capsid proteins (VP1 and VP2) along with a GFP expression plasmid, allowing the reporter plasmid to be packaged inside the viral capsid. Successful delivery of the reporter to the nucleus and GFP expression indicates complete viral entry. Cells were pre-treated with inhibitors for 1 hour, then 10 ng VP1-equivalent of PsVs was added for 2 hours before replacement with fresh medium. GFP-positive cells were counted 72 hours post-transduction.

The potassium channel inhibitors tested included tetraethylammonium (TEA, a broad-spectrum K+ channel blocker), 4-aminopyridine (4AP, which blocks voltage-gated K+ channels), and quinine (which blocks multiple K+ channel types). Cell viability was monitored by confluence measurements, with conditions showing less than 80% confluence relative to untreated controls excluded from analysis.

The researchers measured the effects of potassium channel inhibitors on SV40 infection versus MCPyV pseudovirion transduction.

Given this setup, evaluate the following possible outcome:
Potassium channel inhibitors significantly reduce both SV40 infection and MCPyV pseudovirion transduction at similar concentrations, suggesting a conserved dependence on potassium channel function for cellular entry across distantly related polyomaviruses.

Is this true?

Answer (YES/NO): NO